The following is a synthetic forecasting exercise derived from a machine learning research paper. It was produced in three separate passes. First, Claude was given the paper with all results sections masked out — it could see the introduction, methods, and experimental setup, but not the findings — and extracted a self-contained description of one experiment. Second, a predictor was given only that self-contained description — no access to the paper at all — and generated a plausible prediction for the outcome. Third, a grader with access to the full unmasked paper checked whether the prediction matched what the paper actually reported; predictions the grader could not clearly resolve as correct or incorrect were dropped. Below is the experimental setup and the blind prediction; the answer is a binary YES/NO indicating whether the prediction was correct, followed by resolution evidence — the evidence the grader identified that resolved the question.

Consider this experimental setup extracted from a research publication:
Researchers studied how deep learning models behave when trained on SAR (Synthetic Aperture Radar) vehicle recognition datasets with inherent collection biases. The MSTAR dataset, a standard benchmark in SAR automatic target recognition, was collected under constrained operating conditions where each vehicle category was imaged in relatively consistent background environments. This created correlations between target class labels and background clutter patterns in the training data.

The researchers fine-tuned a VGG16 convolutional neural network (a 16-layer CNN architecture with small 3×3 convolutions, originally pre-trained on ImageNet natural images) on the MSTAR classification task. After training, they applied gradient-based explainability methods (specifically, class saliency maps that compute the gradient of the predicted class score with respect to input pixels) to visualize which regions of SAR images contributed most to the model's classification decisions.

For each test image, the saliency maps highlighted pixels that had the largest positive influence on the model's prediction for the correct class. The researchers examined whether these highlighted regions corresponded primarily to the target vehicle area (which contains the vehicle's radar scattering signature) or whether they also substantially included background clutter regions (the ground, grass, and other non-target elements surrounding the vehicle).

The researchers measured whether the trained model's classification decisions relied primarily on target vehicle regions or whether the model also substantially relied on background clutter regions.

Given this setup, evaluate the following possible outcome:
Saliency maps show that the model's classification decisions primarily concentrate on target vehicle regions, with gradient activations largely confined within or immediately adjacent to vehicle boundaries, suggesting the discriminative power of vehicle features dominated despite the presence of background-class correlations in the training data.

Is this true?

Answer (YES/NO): NO